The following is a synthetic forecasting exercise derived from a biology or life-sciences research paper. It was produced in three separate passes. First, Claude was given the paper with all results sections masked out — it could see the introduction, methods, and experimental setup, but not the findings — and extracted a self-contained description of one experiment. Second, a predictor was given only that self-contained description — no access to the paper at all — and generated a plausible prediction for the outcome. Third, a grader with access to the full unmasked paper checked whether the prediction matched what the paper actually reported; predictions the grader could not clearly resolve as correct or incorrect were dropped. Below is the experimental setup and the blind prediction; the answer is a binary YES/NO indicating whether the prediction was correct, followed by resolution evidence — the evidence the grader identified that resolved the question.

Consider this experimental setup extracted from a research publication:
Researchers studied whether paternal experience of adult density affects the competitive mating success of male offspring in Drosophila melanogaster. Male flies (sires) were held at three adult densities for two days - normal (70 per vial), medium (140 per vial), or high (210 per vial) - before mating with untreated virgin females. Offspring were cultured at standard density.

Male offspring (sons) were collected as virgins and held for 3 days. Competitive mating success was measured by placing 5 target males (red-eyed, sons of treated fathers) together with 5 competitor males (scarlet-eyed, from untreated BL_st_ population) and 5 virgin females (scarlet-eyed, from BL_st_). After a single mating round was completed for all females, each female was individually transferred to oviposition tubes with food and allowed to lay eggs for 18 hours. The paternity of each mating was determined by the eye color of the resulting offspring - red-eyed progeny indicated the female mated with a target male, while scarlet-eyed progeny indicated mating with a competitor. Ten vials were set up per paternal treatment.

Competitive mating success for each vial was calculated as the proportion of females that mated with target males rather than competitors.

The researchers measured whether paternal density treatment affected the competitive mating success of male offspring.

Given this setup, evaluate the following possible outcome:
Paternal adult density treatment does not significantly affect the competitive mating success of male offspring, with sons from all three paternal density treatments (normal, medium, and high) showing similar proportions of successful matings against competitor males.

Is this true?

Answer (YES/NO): NO